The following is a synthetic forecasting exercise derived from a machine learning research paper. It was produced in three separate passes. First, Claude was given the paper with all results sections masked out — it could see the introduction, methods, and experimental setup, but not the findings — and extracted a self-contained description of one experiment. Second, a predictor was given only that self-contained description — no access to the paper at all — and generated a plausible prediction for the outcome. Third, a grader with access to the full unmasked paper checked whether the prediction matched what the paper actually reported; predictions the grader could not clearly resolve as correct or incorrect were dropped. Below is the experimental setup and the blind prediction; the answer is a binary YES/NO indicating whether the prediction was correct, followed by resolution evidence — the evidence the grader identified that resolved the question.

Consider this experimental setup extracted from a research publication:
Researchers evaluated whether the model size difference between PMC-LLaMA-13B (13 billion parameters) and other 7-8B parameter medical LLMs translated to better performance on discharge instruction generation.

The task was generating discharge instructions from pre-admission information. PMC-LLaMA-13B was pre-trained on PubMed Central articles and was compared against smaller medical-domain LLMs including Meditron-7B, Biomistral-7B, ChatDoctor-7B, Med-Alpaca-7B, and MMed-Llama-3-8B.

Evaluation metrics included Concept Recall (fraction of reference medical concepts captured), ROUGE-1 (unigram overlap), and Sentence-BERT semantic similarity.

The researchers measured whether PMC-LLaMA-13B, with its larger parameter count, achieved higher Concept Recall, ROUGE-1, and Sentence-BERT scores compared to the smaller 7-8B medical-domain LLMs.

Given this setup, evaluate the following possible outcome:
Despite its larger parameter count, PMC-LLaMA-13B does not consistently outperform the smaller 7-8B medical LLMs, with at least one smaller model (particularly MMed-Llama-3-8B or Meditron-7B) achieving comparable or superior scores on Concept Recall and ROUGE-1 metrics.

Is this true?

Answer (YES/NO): YES